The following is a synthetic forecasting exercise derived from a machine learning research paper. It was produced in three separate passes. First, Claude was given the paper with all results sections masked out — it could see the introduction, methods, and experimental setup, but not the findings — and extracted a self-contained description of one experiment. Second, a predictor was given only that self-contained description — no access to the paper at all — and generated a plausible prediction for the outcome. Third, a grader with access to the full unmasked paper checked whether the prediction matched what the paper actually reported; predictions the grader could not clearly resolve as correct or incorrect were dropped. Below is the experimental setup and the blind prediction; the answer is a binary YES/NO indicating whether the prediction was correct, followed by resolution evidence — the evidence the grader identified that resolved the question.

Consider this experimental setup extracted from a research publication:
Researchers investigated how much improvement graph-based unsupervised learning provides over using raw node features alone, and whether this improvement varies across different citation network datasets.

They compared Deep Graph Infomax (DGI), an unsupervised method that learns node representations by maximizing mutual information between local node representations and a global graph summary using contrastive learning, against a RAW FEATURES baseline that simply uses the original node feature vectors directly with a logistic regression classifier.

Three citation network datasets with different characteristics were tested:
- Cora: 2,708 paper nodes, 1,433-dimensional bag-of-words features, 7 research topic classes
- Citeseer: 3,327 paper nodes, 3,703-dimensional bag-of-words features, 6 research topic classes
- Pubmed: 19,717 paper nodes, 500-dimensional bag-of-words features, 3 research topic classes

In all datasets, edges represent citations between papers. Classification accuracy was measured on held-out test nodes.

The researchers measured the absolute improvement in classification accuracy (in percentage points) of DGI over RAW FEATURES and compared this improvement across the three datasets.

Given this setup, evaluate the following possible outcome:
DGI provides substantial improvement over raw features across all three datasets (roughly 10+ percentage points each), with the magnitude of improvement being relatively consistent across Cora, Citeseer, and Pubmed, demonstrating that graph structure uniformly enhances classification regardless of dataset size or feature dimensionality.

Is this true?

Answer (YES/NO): NO